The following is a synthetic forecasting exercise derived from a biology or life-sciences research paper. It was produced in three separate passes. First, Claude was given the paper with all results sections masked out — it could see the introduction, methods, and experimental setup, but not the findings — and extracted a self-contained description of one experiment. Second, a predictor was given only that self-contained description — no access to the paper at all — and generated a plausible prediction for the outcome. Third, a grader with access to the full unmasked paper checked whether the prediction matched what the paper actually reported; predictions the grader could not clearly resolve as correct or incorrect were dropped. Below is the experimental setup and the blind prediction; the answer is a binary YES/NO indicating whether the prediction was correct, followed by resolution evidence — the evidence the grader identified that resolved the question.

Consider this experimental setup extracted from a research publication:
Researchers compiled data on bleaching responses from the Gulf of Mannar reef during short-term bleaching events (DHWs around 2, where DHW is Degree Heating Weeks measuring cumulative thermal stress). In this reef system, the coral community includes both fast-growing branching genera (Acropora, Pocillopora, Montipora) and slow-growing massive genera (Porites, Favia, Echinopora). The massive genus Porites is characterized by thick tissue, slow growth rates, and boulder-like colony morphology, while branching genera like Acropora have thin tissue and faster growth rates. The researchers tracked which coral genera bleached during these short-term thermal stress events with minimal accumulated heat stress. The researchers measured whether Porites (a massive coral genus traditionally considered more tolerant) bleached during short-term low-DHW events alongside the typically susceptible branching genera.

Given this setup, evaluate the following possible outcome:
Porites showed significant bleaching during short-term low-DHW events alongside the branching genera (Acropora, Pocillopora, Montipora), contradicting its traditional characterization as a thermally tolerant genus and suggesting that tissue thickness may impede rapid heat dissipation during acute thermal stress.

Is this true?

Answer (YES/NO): NO